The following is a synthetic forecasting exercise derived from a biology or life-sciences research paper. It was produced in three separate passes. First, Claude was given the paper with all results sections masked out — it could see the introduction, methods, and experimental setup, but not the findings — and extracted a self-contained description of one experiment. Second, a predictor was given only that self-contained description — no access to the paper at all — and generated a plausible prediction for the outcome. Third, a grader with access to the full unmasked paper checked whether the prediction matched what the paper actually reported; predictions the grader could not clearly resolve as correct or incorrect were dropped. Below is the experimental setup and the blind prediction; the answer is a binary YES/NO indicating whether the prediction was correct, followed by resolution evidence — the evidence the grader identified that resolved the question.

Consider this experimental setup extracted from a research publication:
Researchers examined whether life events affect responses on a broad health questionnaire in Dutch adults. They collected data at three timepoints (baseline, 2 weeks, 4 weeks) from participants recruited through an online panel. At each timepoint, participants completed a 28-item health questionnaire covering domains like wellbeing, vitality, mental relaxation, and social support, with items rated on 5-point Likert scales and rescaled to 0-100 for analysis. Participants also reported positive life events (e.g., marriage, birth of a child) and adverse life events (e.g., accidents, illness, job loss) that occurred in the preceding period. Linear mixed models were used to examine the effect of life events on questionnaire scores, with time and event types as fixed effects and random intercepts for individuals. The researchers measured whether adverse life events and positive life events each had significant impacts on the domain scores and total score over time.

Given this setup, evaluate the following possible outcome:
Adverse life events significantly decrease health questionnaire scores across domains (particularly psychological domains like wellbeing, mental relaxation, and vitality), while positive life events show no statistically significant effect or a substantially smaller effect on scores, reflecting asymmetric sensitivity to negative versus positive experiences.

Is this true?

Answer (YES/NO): YES